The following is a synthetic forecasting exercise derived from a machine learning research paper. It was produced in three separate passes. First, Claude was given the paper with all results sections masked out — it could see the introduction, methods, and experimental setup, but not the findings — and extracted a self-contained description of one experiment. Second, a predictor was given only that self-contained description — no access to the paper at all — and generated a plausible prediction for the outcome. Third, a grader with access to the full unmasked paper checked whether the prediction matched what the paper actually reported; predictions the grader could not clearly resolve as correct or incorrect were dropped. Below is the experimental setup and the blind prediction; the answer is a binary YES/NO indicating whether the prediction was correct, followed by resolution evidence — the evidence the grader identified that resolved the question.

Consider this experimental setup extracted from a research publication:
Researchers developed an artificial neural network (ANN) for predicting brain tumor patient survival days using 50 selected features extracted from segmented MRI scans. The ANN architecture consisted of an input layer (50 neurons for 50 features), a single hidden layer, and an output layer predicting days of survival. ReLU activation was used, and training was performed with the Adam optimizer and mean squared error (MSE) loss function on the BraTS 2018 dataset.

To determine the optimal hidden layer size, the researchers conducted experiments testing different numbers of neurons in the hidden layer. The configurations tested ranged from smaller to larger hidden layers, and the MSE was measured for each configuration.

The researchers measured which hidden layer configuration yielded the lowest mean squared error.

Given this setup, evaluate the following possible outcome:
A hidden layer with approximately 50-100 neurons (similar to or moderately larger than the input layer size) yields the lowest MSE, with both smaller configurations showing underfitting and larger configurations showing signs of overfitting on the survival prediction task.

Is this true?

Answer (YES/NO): NO